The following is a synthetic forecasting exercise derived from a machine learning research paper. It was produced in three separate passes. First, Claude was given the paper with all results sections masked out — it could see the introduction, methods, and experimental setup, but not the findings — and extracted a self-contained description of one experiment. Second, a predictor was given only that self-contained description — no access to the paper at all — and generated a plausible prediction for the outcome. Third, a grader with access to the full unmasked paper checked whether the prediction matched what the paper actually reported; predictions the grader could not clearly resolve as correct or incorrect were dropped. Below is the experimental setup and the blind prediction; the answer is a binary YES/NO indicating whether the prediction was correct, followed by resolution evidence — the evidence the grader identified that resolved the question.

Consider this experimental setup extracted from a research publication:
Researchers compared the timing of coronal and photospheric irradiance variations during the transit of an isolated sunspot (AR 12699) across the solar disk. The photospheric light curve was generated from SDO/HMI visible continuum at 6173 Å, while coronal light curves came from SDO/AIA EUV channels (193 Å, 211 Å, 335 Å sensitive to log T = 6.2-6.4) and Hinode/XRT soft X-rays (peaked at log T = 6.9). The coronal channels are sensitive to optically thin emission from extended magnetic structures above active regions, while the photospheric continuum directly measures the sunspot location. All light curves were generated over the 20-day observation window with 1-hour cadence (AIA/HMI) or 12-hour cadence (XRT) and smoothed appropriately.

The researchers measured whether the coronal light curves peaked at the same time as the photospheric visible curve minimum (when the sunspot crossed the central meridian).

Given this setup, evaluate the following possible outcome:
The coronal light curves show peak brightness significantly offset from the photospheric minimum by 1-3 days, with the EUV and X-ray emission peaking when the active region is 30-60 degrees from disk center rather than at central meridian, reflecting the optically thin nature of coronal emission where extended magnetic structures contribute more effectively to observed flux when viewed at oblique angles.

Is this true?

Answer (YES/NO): NO